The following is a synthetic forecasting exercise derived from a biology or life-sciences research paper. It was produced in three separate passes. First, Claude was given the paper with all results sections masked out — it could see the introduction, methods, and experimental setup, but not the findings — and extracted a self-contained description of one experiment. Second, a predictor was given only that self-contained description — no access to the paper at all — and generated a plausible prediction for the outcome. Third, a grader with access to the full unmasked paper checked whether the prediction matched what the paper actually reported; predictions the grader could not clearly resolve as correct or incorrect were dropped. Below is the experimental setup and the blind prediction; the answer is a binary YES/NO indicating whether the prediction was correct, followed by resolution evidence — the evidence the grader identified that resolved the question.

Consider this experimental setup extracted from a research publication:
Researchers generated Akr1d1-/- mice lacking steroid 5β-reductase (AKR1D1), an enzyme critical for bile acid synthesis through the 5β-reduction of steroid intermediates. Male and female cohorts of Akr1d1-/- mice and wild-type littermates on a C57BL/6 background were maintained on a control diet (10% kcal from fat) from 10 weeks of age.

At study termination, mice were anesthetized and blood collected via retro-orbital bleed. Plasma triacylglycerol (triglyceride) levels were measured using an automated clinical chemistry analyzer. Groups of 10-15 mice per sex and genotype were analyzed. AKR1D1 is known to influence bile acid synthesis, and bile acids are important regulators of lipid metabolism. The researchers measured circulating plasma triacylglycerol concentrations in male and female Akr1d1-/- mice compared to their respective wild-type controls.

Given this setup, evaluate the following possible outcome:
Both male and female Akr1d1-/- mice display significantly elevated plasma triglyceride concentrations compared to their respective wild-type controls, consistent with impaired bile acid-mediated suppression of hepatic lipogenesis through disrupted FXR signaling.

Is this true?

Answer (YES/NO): NO